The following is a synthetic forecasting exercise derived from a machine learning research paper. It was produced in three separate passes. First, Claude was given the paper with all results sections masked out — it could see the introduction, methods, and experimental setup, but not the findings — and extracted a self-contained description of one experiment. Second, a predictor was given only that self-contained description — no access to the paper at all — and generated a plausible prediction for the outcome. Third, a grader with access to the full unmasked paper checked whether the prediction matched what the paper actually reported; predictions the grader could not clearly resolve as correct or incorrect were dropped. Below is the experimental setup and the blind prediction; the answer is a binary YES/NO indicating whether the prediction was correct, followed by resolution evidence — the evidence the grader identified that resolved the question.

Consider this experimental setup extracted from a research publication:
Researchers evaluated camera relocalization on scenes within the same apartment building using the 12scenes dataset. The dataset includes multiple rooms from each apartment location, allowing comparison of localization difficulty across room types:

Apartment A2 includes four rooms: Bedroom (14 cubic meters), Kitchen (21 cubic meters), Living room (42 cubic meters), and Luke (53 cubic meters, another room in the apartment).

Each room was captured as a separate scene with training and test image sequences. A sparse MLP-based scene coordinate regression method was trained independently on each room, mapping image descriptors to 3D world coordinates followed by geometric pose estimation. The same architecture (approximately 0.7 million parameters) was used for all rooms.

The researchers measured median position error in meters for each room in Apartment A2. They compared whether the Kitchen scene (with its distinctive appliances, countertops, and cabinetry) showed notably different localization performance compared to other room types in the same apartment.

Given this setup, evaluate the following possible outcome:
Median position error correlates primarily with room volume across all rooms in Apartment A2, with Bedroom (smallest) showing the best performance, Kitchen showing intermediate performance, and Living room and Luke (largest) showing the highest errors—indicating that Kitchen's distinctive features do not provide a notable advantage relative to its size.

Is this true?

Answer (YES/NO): NO